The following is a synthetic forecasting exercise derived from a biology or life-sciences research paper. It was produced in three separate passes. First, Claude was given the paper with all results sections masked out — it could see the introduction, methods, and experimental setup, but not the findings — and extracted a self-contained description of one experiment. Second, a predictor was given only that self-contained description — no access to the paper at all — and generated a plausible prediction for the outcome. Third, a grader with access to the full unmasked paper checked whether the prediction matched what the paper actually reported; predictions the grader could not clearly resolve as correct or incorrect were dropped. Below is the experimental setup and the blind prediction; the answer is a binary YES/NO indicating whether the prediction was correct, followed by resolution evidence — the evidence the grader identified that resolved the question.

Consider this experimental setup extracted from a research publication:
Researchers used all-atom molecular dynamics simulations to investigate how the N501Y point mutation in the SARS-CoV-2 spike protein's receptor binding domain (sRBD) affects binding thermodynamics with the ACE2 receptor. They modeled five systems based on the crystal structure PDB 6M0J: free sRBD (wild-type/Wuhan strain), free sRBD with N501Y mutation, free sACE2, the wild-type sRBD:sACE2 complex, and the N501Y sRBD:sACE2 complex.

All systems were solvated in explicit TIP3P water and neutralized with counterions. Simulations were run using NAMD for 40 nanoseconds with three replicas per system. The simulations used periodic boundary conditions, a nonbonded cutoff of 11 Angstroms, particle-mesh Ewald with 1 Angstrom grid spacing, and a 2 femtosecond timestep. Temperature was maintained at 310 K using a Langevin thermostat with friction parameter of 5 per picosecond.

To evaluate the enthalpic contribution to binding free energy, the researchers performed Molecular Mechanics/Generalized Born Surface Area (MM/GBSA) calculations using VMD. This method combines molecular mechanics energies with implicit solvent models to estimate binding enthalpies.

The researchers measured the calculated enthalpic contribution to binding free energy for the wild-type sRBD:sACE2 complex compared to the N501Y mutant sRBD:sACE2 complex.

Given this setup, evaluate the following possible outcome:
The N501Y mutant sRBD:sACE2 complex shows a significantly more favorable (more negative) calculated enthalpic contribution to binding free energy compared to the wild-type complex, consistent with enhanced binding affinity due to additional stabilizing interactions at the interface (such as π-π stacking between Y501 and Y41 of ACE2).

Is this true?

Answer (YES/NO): NO